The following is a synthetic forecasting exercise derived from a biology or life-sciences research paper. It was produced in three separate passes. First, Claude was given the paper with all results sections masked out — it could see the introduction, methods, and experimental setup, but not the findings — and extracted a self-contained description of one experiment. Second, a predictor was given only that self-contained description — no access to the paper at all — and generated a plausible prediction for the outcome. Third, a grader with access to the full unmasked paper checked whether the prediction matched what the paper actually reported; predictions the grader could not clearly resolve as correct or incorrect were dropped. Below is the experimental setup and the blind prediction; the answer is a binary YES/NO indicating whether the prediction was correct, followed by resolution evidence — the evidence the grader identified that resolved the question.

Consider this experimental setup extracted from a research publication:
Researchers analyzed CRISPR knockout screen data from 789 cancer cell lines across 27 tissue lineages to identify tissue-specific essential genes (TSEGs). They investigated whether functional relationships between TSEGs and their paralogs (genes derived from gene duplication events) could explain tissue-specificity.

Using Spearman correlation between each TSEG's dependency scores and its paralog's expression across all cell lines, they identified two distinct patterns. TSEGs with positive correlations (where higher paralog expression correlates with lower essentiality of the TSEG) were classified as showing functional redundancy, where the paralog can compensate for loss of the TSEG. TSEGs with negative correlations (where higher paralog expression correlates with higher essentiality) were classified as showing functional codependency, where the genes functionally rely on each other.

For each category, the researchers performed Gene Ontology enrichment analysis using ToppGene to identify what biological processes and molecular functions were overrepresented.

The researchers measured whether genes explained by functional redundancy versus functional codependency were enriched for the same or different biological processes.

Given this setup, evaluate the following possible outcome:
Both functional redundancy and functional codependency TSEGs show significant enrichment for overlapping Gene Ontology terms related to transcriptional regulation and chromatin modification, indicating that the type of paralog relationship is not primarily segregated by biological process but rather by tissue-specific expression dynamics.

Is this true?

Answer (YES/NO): NO